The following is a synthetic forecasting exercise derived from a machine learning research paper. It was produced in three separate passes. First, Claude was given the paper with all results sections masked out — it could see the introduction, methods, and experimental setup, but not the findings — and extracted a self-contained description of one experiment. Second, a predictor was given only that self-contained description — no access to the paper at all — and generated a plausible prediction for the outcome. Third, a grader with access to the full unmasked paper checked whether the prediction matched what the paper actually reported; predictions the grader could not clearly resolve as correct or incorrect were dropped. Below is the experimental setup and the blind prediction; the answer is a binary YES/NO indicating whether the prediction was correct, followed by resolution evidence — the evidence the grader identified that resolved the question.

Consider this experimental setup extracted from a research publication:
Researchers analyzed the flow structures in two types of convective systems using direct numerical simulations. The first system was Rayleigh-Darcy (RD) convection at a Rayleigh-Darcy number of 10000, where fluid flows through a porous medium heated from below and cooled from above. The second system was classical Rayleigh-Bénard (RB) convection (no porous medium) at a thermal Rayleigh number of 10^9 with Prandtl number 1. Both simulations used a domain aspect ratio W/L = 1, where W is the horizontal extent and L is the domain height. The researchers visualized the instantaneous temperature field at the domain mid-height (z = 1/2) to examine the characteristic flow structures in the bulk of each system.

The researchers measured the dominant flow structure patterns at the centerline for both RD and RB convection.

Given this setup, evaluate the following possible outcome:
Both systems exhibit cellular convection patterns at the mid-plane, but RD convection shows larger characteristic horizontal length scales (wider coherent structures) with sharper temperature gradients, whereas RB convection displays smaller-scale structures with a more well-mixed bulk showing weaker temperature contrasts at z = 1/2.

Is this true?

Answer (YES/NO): NO